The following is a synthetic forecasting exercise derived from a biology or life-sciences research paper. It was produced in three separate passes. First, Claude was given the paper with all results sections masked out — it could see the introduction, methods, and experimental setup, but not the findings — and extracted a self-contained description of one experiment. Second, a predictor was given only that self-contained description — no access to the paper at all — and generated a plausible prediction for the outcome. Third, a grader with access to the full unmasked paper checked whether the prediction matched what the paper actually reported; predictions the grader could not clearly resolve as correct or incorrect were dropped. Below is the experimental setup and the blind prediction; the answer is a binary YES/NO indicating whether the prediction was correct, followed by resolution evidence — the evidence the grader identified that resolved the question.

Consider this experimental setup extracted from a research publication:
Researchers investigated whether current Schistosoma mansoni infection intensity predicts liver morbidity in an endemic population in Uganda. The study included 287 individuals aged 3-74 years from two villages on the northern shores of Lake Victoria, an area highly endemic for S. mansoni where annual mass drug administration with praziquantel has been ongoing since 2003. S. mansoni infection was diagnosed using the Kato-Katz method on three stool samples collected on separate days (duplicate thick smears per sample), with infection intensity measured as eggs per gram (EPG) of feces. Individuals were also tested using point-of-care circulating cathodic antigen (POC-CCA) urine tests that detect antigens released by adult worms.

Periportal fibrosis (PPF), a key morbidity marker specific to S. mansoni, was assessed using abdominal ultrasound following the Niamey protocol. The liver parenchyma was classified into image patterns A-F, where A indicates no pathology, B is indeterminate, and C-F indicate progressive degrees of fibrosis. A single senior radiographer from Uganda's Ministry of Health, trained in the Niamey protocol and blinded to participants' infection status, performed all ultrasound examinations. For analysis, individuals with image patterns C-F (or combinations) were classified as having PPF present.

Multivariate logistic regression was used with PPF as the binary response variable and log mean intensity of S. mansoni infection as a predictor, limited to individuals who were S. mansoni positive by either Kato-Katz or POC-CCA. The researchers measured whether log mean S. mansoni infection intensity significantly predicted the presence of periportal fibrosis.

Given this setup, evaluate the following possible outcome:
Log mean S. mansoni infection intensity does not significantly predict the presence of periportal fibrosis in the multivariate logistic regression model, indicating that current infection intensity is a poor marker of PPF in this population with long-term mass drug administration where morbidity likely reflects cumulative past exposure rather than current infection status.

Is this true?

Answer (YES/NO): NO